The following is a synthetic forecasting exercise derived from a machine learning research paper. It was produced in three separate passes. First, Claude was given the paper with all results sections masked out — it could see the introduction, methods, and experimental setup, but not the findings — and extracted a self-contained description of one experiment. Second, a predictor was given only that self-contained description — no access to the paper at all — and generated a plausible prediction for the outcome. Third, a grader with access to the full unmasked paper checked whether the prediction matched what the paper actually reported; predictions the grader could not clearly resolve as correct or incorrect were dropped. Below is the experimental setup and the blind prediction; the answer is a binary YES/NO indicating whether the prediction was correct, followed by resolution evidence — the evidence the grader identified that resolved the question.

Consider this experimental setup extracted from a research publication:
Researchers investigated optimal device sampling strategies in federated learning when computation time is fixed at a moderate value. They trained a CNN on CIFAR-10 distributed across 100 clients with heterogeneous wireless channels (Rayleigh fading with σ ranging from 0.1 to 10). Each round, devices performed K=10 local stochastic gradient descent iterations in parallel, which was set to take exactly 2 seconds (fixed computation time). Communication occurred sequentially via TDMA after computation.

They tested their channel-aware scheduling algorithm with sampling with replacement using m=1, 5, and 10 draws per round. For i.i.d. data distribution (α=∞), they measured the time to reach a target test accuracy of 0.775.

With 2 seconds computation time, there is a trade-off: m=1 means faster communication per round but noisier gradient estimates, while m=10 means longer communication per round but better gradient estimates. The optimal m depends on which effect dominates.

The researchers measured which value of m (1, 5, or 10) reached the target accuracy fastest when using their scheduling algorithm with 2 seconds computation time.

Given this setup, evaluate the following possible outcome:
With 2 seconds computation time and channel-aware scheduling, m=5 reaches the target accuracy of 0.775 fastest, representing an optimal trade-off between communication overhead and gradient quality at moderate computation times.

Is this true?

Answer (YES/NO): YES